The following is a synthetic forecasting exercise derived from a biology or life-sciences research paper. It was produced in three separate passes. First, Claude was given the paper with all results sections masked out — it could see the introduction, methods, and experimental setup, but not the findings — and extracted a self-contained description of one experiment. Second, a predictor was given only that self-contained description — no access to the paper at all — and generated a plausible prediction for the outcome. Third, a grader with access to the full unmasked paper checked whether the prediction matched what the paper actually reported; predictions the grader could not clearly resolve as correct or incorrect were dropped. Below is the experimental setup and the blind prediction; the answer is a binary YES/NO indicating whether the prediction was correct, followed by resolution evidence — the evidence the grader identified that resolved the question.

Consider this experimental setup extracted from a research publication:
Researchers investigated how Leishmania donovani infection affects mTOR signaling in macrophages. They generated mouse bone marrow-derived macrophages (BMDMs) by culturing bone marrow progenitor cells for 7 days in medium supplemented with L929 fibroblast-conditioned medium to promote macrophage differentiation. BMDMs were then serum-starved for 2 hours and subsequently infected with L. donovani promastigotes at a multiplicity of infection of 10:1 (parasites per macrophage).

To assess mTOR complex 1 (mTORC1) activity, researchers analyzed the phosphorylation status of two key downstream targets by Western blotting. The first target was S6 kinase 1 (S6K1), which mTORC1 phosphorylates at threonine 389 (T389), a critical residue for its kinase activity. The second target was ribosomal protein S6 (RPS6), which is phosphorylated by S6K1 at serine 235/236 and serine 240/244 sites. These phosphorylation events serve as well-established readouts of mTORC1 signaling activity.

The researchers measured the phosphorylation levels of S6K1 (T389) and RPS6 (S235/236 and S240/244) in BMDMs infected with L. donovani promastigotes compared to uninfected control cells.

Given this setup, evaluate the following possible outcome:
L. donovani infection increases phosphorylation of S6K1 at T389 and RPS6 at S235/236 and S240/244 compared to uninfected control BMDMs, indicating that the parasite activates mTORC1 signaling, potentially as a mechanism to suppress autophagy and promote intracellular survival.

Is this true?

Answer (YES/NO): NO